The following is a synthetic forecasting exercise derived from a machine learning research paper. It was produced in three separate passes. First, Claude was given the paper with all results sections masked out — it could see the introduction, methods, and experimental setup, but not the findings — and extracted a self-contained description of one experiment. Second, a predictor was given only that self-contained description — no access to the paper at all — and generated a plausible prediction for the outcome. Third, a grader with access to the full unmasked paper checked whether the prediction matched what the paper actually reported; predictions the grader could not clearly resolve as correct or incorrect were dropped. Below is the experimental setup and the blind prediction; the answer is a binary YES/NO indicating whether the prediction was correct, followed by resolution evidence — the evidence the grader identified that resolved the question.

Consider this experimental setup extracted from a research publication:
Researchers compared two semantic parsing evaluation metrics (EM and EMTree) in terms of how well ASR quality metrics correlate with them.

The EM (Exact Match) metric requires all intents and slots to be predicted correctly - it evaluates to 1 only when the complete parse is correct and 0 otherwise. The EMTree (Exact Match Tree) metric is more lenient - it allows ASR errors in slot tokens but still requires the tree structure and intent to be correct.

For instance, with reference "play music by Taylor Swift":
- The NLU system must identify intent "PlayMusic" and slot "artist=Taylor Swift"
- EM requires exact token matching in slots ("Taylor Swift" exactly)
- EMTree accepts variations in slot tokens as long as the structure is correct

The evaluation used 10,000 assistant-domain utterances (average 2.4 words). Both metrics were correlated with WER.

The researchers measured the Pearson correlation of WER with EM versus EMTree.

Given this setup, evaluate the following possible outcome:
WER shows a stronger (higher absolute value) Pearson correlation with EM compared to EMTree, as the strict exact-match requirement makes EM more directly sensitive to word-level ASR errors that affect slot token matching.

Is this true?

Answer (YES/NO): NO